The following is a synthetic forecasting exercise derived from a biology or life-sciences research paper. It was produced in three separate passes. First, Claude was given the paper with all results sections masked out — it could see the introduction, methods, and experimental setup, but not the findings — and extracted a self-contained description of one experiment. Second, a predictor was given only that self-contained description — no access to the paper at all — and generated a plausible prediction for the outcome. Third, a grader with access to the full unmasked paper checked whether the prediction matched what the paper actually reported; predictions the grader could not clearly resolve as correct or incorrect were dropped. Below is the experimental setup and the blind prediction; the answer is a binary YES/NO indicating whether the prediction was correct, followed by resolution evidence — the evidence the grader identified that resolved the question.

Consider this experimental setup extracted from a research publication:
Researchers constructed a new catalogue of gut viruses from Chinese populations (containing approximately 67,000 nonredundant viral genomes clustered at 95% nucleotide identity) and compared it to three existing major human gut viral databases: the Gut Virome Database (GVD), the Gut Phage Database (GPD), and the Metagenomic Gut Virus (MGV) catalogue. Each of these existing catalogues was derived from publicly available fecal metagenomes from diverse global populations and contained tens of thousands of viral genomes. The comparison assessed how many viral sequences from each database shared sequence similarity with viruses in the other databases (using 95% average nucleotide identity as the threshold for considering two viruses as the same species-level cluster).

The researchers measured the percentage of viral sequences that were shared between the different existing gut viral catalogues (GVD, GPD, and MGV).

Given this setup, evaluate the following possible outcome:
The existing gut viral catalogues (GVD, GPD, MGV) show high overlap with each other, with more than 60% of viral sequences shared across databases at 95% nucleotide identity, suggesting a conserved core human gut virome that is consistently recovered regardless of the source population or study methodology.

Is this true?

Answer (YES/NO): NO